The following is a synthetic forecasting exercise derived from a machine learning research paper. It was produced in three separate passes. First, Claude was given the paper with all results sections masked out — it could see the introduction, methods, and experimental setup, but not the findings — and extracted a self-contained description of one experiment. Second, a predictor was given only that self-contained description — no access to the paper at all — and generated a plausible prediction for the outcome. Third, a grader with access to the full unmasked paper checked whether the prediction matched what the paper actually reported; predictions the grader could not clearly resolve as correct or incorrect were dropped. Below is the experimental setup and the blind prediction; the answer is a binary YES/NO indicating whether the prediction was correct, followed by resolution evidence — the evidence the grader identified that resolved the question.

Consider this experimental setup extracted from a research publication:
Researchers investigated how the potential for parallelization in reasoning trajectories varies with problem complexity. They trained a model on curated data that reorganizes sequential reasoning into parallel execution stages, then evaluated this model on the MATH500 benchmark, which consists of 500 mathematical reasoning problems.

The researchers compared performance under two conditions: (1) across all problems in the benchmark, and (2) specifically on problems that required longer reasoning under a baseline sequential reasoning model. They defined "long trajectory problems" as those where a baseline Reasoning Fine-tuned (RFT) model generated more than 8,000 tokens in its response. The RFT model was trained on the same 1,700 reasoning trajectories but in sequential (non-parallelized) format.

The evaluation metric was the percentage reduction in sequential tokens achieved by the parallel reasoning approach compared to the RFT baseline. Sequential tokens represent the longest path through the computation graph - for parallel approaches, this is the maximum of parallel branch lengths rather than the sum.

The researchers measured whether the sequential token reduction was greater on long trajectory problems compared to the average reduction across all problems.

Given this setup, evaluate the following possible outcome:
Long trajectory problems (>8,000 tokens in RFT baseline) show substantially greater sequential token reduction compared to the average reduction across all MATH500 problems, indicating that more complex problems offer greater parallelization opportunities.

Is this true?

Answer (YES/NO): YES